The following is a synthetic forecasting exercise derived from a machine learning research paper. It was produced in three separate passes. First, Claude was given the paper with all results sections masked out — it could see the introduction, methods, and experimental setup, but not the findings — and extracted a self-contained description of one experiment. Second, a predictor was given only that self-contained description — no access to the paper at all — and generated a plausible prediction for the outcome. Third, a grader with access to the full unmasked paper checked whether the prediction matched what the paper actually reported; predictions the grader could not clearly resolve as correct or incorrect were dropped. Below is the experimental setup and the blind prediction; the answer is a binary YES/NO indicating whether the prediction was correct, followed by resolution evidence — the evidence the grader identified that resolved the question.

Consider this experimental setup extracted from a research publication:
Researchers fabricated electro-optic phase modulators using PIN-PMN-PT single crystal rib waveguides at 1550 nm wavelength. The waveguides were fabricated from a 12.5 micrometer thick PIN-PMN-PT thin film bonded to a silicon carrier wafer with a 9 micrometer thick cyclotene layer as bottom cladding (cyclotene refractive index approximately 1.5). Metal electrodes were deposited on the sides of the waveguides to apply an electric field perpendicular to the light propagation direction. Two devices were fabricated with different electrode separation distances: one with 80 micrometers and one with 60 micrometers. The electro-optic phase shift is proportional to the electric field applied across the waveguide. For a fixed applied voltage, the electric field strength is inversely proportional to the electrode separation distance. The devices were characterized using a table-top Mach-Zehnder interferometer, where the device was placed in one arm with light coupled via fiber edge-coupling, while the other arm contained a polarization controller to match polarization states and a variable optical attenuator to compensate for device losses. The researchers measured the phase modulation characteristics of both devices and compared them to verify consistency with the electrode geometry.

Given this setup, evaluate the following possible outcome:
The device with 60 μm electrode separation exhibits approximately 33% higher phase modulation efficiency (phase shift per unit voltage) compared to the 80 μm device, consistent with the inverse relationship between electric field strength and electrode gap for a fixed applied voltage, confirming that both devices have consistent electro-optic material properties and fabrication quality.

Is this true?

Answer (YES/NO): NO